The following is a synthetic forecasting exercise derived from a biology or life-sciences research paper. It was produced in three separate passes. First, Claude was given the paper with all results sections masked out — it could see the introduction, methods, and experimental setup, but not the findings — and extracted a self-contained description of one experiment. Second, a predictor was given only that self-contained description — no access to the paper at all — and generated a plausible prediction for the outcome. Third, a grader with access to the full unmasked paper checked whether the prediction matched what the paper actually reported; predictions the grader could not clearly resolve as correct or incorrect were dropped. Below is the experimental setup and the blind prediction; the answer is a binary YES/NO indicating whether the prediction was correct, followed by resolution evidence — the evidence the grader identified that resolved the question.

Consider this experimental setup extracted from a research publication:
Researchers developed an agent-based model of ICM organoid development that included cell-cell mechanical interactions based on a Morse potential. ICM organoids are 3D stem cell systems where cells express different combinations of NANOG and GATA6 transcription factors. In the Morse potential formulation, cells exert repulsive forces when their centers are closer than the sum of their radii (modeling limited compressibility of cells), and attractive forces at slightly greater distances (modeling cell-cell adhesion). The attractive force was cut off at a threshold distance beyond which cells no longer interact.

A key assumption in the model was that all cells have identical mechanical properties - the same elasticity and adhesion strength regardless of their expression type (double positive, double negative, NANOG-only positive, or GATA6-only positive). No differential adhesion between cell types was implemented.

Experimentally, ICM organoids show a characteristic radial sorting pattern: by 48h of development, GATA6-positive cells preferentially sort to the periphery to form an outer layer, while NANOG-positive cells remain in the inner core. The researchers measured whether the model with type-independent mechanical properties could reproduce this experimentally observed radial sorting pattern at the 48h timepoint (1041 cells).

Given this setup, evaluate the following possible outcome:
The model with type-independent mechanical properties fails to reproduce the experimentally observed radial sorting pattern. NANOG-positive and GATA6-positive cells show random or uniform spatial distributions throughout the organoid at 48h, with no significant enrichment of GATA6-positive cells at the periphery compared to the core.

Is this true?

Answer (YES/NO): YES